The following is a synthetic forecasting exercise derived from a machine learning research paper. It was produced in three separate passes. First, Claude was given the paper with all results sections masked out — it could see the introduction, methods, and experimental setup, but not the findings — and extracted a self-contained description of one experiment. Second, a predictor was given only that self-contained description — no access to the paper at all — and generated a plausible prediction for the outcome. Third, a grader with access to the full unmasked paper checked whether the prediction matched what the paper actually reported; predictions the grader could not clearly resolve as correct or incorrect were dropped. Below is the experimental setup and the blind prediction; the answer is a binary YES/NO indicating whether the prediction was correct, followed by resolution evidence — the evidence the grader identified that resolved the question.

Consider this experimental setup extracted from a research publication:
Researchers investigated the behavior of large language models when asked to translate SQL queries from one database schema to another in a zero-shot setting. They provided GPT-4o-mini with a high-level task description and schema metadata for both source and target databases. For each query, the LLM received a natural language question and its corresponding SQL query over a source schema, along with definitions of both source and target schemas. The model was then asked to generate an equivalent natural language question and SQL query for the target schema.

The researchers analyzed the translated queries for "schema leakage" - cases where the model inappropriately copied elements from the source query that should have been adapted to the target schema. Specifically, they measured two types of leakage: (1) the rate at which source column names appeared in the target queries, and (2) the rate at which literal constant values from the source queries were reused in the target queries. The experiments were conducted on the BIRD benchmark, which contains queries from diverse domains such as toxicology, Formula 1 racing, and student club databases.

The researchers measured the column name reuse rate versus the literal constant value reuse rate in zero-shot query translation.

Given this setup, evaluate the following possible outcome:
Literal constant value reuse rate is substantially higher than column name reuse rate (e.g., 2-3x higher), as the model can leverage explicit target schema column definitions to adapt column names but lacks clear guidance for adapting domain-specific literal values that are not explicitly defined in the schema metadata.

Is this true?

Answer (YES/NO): YES